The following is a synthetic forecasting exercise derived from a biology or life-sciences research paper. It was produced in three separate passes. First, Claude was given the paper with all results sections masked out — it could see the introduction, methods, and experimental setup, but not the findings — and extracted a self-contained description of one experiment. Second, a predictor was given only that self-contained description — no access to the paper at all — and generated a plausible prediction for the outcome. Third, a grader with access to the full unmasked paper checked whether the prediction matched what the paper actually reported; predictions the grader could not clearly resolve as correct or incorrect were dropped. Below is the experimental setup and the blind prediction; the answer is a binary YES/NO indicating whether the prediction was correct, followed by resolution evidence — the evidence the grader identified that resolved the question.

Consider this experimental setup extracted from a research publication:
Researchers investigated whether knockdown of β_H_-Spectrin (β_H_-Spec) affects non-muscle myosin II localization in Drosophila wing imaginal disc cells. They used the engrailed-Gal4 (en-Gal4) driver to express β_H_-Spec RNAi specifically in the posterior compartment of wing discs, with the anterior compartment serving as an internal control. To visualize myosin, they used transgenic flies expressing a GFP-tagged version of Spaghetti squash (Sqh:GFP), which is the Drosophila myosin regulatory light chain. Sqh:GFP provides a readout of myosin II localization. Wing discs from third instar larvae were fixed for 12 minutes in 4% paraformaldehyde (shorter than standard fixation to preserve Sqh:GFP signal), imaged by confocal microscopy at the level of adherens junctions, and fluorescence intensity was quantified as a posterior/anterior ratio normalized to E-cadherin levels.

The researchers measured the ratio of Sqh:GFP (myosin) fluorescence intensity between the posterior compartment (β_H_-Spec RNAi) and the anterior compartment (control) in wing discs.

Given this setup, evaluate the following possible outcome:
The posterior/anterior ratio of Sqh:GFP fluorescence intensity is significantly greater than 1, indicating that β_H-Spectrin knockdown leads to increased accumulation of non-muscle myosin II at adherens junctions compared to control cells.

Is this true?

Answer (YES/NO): YES